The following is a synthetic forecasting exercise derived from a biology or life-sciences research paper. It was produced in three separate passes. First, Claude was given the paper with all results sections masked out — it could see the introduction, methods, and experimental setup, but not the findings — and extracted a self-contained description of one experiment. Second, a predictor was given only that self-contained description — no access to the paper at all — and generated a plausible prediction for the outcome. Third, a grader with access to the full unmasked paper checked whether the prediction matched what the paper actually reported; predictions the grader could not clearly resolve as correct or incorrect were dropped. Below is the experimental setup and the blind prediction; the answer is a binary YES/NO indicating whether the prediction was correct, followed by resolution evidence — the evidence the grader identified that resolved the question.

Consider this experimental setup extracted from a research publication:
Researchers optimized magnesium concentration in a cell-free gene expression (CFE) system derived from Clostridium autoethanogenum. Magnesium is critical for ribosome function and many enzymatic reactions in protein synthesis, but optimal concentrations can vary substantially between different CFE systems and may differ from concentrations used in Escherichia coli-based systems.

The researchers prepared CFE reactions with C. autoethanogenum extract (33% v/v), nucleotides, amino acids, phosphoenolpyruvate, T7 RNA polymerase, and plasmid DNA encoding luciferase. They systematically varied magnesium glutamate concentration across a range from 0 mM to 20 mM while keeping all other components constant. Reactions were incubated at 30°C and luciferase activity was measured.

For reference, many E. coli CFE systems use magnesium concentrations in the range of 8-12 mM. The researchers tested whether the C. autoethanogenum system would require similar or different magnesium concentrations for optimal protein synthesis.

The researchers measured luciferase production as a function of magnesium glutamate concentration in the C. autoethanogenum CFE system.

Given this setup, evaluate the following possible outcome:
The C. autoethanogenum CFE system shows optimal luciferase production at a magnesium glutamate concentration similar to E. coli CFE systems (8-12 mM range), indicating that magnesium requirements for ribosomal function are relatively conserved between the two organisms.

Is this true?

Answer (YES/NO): NO